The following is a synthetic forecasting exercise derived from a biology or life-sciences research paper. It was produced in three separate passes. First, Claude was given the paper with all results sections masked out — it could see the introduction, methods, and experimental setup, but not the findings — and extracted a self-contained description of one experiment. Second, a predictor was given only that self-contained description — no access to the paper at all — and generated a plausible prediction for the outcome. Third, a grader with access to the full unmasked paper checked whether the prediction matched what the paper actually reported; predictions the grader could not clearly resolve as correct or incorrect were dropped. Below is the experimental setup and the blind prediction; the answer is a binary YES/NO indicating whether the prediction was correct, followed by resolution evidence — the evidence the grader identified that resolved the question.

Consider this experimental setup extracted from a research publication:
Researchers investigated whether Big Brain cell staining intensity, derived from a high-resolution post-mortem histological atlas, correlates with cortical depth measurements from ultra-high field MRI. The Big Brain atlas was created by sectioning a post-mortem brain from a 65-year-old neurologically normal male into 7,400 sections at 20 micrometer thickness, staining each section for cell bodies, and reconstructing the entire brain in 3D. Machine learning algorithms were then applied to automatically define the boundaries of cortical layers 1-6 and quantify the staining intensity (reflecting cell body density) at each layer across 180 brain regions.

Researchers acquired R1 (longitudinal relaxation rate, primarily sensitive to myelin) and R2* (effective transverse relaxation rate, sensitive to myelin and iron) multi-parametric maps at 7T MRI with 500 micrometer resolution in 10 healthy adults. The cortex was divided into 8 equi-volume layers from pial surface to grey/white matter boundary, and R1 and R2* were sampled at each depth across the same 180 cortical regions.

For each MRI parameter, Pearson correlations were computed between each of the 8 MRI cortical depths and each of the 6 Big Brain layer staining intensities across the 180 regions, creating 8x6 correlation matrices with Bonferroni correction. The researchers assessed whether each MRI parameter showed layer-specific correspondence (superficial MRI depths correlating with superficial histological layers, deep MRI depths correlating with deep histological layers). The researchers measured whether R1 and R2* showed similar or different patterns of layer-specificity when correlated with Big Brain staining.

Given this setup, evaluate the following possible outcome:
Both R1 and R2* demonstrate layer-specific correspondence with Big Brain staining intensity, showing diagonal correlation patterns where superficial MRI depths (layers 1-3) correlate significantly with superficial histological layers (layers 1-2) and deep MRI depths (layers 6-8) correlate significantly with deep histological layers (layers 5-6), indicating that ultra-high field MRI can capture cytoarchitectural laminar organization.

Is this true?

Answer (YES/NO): NO